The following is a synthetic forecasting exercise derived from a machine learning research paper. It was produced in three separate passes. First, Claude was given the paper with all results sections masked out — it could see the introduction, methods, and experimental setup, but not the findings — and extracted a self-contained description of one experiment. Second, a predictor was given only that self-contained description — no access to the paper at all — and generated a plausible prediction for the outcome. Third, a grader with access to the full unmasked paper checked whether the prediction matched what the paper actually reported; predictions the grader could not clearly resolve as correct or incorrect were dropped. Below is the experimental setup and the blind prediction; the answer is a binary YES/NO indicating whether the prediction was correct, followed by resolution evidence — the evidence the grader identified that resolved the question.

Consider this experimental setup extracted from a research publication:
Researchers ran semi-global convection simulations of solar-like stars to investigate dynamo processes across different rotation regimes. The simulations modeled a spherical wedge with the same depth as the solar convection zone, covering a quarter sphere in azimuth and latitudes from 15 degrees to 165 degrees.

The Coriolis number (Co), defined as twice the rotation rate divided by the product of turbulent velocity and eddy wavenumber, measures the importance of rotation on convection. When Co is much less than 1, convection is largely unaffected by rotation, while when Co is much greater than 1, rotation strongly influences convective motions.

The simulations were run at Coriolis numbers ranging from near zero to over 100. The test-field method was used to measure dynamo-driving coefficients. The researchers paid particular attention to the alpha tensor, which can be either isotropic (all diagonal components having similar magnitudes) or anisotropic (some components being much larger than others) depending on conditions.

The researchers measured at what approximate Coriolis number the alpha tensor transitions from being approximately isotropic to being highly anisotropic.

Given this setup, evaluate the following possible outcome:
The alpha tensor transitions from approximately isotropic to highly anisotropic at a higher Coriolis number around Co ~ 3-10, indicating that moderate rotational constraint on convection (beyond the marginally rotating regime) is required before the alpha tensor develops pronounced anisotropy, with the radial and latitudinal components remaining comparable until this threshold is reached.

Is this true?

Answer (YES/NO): NO